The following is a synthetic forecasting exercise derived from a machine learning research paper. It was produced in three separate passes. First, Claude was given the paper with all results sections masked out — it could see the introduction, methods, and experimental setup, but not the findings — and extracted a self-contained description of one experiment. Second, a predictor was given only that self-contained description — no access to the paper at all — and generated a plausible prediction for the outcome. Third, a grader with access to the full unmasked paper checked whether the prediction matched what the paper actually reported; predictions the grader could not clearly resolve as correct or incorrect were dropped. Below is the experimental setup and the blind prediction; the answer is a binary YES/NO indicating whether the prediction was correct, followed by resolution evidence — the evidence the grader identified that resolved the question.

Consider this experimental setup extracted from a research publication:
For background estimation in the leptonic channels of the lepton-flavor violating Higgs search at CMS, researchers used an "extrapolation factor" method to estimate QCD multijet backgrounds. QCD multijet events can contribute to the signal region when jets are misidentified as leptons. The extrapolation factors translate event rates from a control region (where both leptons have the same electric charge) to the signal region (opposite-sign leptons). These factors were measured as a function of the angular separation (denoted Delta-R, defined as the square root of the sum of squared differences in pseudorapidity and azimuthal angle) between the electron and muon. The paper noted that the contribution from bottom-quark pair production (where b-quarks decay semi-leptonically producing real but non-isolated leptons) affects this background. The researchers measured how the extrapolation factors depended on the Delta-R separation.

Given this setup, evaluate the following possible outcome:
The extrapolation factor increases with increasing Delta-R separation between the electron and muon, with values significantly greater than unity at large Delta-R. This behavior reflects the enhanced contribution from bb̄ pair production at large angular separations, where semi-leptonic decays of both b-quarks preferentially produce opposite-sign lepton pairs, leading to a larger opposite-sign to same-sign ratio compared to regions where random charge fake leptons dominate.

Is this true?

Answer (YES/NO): NO